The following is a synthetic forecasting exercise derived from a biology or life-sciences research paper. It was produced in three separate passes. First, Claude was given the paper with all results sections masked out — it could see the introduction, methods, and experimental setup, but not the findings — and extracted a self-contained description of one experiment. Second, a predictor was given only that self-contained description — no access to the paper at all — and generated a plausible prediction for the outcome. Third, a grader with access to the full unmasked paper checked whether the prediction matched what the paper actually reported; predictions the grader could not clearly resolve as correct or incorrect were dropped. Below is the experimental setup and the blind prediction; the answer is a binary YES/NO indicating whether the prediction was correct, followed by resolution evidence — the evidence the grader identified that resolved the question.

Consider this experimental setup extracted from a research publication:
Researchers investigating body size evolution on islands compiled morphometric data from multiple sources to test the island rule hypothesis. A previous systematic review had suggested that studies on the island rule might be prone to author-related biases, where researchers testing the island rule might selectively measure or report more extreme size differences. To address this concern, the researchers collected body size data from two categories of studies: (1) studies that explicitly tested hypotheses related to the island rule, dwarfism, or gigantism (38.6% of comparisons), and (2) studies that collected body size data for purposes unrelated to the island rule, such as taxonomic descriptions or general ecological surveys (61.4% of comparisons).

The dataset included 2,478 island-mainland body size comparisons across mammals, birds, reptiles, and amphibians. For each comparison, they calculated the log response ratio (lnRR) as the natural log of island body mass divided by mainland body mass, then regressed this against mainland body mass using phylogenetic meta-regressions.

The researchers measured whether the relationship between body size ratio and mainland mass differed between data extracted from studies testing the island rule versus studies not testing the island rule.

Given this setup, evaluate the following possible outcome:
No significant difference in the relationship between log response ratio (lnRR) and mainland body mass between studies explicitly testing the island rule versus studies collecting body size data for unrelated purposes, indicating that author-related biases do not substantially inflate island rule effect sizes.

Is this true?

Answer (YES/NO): YES